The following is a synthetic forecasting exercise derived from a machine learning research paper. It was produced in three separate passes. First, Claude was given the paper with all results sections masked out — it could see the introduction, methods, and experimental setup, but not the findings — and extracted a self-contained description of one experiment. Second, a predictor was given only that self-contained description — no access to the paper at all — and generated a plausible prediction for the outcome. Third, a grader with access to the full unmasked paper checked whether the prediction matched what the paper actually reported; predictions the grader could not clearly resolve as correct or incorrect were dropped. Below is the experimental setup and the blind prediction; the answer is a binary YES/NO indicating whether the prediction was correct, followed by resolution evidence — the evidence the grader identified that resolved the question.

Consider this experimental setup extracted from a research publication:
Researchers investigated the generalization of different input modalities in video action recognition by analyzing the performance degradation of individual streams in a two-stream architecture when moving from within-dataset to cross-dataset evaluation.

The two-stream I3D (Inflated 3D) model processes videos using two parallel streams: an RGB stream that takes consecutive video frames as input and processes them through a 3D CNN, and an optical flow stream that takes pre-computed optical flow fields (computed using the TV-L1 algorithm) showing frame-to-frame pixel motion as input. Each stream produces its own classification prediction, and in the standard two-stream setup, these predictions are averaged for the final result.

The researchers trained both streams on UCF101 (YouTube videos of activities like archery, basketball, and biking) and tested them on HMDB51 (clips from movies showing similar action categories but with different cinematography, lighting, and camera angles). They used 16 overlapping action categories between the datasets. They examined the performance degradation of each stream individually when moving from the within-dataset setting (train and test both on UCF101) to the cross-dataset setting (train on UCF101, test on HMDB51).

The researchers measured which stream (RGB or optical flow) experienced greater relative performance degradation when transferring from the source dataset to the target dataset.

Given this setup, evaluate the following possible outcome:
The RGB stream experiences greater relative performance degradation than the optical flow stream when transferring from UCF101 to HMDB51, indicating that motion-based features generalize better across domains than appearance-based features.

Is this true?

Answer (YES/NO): NO